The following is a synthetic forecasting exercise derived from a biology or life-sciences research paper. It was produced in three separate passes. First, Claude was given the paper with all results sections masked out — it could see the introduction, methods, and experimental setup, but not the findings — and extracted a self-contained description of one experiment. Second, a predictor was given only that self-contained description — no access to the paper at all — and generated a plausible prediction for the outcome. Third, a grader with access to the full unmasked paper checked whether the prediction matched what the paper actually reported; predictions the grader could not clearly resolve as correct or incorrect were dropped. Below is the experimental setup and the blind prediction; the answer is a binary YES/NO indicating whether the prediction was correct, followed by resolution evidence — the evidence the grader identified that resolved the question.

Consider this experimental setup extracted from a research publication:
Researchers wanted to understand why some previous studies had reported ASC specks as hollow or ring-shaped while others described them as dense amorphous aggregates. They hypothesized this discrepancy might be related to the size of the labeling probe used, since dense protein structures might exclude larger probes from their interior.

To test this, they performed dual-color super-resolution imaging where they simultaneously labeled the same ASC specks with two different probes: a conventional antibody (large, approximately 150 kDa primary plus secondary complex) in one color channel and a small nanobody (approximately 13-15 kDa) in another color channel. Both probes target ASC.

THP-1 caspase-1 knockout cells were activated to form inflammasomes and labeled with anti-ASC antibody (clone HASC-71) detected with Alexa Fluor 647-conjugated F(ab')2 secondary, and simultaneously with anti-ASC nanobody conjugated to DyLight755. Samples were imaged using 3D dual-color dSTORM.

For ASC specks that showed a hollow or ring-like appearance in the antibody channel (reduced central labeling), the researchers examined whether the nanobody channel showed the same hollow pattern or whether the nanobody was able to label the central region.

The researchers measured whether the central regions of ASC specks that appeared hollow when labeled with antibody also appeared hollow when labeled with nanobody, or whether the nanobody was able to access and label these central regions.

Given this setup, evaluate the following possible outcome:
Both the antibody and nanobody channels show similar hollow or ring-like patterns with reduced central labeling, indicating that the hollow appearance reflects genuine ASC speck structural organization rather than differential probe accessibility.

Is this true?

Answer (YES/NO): NO